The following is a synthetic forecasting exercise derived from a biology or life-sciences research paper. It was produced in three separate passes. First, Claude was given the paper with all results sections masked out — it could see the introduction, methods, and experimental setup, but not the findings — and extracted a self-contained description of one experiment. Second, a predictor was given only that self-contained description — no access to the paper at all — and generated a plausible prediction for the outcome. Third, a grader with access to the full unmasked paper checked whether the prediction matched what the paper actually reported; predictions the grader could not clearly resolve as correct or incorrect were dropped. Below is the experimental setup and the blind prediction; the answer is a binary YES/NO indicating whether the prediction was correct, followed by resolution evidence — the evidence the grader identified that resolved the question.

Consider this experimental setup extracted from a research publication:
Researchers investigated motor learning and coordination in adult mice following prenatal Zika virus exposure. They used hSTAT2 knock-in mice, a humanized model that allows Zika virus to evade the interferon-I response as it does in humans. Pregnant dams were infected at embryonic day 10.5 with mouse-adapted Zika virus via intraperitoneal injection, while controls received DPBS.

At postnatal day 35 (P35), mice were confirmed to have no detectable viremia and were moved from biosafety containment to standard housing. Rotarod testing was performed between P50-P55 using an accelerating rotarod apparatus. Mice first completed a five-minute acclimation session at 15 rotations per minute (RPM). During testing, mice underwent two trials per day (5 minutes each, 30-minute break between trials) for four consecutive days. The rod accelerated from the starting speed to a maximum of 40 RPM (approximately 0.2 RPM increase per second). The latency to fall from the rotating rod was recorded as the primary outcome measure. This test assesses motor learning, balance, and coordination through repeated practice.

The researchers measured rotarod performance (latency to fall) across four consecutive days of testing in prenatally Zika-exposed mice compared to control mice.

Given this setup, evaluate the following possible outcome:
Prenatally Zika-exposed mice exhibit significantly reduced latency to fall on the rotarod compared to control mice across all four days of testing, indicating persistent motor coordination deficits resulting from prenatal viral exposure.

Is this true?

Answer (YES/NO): NO